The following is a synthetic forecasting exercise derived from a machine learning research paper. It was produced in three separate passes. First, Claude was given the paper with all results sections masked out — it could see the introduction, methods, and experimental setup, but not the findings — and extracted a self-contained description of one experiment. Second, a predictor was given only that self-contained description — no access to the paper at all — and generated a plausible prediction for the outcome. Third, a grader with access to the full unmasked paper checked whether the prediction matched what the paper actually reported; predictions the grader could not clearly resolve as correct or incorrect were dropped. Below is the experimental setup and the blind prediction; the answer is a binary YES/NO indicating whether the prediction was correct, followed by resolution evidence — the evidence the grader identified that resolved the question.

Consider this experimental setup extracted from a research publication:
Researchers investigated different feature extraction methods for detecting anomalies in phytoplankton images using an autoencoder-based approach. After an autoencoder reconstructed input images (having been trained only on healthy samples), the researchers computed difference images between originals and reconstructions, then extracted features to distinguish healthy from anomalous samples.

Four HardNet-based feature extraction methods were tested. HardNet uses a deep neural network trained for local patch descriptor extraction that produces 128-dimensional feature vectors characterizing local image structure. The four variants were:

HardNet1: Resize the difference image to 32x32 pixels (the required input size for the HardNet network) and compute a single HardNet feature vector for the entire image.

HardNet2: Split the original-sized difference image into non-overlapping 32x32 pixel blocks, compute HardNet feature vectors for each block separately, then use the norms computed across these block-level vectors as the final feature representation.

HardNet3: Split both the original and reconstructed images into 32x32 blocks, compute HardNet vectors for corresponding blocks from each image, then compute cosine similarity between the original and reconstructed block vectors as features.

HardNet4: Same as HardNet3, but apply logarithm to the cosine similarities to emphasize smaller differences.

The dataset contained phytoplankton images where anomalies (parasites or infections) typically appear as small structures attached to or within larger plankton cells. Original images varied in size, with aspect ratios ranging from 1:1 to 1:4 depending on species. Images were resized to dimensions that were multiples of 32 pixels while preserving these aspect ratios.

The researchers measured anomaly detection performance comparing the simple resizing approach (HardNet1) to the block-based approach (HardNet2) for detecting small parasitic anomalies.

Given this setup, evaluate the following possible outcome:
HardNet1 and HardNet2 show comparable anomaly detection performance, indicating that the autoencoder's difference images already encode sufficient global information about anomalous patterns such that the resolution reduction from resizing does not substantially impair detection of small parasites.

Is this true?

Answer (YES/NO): NO